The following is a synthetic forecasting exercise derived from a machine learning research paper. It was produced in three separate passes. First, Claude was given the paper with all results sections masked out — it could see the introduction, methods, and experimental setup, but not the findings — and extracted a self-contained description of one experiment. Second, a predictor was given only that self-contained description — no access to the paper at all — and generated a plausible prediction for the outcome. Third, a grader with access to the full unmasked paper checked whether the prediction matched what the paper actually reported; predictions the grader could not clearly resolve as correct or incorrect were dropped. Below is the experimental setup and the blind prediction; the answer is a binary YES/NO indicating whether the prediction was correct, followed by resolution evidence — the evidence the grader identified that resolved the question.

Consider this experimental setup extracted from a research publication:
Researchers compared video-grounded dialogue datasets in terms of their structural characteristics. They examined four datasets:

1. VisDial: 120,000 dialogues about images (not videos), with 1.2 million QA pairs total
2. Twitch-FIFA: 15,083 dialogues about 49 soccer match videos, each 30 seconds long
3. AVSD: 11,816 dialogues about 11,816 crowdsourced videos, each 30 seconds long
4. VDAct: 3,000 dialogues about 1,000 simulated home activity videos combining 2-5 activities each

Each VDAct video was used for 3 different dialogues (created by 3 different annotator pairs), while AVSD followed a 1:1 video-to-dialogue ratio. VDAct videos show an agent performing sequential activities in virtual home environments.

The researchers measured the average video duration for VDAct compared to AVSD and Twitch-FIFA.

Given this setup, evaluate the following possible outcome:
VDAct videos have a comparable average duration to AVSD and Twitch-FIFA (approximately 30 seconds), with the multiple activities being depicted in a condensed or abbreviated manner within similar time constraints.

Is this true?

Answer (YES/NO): NO